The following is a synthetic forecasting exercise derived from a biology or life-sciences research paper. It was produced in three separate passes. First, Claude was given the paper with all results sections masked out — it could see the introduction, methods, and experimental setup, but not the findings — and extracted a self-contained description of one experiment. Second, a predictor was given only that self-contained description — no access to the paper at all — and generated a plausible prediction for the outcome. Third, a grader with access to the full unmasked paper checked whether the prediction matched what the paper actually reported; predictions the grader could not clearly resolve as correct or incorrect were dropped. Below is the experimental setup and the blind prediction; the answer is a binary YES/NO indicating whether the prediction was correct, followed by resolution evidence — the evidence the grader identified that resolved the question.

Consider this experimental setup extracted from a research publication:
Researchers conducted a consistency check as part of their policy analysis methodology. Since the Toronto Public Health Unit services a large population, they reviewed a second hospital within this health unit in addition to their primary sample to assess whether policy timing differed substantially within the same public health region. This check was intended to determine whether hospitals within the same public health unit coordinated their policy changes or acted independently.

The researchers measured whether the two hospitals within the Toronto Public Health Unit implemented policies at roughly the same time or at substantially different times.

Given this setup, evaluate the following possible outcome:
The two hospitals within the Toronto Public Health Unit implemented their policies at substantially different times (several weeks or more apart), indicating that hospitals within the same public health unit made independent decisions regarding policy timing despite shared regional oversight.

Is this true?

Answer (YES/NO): NO